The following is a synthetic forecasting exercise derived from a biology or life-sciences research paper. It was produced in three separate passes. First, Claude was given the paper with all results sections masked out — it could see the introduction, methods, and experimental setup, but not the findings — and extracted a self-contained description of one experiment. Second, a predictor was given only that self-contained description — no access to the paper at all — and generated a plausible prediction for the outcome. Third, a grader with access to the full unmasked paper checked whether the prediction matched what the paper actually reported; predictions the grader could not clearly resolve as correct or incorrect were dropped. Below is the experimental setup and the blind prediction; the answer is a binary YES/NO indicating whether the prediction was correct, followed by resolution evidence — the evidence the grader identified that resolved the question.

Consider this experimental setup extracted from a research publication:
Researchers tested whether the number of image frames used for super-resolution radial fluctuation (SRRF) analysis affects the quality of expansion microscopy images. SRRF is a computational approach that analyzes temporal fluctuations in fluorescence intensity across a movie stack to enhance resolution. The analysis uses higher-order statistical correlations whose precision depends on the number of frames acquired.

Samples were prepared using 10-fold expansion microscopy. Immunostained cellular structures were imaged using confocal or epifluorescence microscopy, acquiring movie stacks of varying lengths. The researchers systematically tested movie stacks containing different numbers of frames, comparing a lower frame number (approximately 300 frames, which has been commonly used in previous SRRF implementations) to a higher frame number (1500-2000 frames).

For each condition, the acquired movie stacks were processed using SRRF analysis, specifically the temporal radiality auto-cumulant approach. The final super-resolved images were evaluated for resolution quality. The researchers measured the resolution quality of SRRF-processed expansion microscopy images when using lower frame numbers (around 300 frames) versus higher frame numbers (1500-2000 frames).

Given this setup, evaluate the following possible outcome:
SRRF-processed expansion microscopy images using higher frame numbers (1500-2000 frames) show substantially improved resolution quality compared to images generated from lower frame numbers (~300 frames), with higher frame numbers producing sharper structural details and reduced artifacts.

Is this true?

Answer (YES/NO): YES